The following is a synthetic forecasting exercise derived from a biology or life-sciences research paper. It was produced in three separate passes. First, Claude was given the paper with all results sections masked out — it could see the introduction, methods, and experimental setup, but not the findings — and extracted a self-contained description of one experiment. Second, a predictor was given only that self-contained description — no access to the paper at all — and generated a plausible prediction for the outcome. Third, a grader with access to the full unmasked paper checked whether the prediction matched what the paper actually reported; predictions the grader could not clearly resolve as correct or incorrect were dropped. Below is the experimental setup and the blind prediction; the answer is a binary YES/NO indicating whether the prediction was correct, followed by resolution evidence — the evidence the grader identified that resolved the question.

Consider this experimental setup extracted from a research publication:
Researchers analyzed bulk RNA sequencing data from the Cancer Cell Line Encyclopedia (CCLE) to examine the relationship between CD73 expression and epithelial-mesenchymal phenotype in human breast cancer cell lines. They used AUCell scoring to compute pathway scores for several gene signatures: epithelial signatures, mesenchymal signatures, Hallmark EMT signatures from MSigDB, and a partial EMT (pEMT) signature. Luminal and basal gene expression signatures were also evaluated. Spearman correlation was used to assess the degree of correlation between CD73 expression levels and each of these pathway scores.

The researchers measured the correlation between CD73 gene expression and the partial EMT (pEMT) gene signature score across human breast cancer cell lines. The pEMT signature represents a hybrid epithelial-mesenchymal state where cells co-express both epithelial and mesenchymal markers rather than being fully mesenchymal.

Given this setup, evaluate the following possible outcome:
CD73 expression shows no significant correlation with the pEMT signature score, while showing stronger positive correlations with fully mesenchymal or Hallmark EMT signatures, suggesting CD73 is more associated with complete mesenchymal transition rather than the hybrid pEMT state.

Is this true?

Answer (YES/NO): NO